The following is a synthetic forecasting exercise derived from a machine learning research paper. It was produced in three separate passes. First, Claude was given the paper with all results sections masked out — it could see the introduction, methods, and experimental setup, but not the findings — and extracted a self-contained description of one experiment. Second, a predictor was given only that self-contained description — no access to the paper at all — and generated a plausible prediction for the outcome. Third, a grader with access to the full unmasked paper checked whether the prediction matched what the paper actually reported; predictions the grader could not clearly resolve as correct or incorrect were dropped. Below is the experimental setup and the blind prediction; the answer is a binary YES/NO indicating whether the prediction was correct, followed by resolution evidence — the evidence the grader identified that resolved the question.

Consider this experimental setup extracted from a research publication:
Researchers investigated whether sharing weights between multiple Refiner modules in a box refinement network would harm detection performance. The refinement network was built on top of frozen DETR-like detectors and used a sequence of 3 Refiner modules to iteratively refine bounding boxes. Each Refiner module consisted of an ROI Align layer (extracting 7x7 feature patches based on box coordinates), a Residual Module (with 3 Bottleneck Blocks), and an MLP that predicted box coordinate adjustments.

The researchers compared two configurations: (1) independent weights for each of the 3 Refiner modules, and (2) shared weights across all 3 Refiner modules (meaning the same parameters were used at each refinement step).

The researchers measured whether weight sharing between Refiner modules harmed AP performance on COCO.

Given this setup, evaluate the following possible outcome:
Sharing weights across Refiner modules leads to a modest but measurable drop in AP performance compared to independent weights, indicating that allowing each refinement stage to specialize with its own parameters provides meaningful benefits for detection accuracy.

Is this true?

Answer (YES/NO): NO